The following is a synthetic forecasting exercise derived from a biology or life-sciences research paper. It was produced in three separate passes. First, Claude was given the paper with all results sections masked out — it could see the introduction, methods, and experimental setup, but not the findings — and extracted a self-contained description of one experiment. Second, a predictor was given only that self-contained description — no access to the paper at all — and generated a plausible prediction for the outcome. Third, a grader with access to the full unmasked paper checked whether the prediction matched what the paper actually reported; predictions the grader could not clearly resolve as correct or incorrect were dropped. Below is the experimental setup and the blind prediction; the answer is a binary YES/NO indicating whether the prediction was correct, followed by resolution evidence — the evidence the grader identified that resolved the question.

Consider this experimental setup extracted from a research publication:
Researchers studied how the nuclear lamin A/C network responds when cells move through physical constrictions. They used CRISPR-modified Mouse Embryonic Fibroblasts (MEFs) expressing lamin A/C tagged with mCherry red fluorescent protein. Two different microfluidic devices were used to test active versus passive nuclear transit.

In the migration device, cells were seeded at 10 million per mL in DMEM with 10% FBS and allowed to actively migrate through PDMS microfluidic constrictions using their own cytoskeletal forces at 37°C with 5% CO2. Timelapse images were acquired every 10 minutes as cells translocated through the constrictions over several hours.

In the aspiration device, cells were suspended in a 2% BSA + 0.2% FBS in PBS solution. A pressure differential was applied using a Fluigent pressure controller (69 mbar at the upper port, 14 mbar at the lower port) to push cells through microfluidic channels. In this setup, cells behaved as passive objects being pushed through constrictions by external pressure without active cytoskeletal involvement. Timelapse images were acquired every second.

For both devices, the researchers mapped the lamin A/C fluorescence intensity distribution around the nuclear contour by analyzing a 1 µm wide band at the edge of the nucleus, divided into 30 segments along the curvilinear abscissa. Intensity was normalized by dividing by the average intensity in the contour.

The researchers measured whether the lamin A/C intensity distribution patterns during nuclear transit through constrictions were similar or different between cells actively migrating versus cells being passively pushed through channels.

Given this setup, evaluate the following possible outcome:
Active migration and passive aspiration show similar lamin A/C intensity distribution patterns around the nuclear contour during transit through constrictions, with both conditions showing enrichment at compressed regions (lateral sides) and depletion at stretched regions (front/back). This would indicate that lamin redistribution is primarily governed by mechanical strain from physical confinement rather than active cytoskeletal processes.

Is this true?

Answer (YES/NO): YES